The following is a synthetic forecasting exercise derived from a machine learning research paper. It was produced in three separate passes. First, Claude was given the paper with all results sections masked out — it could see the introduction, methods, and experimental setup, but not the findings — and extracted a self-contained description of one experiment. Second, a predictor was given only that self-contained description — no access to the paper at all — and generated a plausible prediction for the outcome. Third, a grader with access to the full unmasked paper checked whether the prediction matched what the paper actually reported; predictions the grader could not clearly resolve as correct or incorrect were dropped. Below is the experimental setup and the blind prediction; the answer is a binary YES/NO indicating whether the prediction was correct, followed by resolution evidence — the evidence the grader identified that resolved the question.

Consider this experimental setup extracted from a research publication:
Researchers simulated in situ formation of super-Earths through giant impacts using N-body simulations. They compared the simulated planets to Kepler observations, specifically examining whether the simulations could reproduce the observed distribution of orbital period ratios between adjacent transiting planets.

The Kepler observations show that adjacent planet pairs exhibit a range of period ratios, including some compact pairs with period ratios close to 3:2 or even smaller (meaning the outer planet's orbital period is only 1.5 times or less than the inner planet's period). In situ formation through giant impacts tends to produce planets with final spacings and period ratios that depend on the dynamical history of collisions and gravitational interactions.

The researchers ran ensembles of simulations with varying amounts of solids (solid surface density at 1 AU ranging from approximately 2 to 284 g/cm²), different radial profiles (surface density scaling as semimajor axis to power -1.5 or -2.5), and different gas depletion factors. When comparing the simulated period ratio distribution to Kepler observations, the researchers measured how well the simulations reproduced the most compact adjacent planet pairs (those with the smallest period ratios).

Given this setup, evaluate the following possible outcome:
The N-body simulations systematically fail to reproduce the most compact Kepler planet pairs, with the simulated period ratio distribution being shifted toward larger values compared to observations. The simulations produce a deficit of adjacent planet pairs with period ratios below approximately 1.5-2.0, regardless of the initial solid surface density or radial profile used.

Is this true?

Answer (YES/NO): NO